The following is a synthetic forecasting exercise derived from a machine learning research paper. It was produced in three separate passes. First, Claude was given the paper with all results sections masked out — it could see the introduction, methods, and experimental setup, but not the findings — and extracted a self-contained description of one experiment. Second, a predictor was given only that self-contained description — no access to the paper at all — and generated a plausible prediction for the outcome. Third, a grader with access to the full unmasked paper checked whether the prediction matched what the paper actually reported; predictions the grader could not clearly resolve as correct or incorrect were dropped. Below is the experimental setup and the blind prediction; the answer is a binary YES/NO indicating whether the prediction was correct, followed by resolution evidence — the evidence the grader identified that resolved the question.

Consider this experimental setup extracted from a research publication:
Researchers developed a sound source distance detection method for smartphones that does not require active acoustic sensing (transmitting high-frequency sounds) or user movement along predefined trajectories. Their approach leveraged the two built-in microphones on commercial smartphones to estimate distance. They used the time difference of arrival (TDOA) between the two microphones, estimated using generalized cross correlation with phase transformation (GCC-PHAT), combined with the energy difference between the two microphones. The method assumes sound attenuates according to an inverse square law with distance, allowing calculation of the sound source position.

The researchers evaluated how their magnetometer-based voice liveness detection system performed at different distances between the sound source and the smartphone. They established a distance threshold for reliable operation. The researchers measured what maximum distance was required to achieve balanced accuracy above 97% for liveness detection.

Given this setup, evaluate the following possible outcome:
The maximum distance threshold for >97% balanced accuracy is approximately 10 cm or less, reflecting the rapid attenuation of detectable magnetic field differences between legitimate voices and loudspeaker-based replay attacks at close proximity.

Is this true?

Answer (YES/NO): NO